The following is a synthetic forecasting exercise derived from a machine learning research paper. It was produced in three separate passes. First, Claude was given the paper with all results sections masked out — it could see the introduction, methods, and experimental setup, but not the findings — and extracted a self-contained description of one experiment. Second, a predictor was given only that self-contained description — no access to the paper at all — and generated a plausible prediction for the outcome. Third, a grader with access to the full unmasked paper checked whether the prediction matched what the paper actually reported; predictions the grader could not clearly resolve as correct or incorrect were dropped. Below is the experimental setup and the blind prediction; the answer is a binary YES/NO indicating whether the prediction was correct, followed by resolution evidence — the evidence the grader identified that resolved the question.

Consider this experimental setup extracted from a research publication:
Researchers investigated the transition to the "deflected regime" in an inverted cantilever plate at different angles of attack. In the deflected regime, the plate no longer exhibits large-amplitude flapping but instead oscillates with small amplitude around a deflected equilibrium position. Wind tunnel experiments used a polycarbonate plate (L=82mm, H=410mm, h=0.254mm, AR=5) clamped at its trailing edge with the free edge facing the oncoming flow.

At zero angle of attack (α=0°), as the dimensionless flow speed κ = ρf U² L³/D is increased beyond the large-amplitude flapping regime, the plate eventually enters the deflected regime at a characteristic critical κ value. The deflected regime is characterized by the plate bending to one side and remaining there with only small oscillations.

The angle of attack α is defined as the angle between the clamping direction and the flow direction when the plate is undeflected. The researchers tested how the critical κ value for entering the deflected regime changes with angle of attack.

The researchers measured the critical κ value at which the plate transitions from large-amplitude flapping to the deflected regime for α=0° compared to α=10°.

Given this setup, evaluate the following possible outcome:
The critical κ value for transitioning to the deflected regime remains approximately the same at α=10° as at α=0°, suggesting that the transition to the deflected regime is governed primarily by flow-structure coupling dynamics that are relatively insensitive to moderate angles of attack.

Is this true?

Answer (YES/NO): NO